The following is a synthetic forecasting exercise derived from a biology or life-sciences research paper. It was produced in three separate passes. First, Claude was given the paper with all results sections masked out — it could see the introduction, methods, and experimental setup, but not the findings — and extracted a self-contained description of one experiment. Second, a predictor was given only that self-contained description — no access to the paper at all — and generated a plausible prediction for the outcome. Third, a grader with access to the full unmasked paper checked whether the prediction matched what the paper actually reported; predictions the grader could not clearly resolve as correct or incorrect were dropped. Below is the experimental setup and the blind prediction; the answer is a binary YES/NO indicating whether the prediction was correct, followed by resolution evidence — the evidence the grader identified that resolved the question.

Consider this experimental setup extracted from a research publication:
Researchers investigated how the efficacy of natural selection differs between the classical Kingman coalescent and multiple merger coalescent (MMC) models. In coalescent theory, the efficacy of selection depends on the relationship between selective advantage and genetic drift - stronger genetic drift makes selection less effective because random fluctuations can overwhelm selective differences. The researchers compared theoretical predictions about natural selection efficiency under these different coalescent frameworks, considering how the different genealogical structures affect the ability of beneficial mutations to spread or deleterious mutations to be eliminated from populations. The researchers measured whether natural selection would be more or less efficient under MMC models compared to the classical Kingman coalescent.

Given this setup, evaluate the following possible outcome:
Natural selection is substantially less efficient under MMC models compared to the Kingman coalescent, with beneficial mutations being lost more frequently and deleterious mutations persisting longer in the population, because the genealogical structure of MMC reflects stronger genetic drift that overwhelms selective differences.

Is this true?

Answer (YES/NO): NO